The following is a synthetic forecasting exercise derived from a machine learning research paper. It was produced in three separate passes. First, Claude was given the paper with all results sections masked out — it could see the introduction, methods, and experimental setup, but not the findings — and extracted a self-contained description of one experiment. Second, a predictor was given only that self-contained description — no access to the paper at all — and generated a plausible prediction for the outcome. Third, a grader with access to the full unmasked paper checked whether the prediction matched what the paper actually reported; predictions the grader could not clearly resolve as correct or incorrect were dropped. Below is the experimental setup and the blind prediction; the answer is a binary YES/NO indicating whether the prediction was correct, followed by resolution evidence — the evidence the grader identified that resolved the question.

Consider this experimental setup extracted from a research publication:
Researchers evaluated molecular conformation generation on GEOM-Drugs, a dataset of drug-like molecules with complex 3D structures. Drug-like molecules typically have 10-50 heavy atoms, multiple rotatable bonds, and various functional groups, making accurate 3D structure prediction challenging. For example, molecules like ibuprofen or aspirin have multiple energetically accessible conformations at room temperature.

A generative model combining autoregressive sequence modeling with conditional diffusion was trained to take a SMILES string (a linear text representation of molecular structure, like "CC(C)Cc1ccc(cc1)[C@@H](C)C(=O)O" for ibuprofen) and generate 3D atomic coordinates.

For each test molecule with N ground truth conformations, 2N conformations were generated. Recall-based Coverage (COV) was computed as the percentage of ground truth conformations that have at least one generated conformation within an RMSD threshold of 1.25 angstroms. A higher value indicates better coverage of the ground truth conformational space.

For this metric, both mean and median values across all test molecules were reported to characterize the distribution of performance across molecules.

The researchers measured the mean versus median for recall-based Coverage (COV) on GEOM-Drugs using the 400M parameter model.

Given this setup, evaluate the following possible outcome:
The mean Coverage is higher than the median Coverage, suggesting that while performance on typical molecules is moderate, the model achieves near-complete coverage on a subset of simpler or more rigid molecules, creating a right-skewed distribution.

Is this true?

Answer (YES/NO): NO